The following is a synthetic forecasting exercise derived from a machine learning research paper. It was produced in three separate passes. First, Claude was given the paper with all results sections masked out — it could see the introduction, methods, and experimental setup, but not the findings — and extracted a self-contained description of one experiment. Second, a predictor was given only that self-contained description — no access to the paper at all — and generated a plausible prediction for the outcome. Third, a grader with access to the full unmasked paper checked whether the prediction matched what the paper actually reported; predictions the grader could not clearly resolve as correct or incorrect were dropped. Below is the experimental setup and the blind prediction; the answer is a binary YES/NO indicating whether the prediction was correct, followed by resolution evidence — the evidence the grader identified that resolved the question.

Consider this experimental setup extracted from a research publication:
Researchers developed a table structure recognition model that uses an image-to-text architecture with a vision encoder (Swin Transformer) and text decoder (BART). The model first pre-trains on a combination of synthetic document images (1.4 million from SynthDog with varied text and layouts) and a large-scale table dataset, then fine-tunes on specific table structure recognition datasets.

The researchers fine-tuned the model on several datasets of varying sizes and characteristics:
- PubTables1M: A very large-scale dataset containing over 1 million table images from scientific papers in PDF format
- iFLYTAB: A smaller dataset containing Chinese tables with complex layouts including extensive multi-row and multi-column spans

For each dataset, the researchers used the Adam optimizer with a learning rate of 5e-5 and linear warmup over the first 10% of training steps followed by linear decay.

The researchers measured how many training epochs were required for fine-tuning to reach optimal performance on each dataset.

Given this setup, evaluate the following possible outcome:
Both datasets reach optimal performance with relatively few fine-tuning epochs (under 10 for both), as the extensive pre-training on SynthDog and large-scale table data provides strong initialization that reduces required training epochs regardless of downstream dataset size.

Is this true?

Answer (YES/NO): NO